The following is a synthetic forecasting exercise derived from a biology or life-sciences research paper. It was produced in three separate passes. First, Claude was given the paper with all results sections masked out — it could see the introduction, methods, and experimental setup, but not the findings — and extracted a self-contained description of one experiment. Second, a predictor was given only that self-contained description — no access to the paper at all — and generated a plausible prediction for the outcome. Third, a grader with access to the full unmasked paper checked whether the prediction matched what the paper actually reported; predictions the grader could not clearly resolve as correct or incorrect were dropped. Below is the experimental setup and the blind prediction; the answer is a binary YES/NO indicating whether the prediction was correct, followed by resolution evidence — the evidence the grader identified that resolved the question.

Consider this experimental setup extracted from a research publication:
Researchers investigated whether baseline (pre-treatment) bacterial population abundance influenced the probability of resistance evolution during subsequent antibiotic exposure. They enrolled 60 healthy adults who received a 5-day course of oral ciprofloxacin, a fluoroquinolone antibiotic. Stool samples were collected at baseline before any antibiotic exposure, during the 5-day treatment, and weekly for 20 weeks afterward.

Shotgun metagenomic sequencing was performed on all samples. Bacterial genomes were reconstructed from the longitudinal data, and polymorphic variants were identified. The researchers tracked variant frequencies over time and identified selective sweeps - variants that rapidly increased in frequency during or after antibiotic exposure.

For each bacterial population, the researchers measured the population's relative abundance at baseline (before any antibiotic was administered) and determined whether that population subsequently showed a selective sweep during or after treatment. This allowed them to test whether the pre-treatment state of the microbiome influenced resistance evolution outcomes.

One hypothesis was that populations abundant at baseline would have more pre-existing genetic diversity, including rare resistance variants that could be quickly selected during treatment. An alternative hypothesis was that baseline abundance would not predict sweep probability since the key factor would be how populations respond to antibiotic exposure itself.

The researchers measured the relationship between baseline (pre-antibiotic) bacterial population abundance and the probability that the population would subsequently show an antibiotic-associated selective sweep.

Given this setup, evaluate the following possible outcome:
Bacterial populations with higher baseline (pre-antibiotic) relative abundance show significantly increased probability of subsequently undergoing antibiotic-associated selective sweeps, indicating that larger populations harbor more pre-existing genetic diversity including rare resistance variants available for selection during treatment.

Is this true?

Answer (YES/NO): NO